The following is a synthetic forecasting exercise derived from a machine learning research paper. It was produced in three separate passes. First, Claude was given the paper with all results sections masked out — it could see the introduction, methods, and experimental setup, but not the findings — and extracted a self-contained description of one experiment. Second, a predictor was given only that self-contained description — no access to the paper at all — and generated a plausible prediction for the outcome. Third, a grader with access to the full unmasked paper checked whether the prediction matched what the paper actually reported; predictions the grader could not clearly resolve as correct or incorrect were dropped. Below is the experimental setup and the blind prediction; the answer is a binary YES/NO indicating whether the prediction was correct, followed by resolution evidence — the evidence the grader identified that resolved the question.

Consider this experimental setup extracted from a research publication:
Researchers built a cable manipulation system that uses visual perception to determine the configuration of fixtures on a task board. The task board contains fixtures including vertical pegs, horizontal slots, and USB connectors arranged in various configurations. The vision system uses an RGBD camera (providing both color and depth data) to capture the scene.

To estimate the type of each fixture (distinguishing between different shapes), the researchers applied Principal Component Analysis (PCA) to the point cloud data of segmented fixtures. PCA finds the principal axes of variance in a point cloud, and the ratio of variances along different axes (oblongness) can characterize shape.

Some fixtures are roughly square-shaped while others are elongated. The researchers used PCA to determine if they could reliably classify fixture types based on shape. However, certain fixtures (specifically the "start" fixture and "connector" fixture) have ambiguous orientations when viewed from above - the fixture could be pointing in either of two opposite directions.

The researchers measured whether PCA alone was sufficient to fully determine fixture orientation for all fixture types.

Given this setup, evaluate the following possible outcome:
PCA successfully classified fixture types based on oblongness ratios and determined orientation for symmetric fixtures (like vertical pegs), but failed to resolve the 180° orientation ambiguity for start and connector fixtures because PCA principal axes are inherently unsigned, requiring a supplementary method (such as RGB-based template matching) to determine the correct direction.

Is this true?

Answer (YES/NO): YES